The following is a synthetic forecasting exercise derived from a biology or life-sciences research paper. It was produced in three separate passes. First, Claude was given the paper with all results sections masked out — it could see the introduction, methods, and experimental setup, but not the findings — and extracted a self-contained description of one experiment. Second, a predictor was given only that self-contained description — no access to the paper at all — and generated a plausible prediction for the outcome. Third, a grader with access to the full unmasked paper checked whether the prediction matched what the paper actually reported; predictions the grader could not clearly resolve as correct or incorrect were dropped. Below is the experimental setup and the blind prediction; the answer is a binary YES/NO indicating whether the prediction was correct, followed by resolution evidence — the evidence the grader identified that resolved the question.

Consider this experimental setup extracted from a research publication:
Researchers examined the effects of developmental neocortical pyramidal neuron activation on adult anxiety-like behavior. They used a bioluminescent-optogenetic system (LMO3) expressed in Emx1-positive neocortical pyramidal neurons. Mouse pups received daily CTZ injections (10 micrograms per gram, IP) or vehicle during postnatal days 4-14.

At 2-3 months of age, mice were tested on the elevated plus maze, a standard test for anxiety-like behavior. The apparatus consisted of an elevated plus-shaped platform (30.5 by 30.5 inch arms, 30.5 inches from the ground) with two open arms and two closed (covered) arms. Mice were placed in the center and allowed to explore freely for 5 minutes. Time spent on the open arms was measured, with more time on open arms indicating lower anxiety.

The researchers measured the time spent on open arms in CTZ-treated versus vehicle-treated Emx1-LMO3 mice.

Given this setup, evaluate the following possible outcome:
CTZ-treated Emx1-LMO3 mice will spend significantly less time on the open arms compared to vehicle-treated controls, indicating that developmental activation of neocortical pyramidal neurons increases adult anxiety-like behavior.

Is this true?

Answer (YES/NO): NO